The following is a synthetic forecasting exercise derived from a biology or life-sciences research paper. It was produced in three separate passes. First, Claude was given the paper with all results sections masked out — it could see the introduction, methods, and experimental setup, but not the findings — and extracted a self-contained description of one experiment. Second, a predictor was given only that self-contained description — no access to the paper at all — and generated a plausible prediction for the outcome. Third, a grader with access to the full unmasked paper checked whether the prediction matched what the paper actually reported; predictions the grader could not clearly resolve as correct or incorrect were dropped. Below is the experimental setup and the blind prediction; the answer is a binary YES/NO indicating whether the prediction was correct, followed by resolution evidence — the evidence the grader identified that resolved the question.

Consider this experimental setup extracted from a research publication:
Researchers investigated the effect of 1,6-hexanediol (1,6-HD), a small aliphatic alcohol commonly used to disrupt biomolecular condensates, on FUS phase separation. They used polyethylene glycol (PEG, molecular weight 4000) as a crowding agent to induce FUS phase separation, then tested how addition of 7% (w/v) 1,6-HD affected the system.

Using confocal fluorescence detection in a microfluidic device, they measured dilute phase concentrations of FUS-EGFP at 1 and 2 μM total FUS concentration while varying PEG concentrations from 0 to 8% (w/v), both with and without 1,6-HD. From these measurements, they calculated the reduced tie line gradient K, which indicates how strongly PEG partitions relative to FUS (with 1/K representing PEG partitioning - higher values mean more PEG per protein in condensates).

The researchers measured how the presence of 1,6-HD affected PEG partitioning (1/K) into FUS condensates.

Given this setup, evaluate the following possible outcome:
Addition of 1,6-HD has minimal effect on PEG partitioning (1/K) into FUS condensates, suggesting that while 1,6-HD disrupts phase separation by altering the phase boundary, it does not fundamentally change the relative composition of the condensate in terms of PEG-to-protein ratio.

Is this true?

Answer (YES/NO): NO